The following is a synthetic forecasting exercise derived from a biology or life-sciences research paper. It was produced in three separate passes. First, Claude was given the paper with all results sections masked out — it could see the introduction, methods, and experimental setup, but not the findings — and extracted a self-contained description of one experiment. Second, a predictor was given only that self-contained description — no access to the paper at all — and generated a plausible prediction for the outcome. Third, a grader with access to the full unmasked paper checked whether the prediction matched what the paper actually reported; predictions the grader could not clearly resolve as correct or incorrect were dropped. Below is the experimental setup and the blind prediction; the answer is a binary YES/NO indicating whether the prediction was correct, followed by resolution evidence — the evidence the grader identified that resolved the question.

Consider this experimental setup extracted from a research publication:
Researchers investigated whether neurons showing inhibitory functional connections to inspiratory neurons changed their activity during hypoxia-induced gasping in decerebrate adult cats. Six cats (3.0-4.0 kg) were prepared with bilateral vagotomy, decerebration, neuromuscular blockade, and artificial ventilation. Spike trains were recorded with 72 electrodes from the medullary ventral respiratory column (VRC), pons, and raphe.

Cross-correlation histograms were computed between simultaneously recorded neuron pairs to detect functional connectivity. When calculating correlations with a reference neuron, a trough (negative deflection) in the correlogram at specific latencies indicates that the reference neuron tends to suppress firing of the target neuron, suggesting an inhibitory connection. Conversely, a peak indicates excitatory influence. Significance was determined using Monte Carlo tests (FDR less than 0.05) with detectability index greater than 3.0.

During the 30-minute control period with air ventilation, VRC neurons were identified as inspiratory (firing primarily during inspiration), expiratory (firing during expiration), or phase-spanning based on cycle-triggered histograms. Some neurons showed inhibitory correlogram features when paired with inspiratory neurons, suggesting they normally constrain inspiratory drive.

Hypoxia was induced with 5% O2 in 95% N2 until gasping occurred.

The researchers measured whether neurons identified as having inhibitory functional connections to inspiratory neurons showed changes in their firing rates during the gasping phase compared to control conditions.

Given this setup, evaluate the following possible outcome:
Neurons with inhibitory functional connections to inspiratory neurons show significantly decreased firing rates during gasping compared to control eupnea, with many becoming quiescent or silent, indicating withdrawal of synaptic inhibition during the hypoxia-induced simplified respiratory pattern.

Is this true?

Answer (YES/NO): YES